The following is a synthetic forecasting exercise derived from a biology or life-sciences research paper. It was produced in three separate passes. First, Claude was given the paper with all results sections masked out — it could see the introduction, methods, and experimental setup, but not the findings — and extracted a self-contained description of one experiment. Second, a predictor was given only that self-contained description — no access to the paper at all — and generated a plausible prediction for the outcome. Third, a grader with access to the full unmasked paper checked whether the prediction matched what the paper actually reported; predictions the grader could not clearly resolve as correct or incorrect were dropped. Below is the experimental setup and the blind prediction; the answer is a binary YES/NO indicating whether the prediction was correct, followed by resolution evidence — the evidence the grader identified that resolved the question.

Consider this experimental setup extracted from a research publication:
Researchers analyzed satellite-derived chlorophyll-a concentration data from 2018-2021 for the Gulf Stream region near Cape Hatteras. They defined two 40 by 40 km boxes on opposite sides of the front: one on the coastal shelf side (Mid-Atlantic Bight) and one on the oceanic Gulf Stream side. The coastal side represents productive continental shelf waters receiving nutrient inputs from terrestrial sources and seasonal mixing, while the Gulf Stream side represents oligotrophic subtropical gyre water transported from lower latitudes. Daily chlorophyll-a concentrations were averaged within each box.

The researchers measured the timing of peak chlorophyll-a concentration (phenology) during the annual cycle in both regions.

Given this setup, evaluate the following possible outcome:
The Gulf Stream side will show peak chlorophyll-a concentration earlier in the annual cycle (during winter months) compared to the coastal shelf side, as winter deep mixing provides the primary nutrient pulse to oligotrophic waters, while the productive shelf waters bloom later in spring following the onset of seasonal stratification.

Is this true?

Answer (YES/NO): NO